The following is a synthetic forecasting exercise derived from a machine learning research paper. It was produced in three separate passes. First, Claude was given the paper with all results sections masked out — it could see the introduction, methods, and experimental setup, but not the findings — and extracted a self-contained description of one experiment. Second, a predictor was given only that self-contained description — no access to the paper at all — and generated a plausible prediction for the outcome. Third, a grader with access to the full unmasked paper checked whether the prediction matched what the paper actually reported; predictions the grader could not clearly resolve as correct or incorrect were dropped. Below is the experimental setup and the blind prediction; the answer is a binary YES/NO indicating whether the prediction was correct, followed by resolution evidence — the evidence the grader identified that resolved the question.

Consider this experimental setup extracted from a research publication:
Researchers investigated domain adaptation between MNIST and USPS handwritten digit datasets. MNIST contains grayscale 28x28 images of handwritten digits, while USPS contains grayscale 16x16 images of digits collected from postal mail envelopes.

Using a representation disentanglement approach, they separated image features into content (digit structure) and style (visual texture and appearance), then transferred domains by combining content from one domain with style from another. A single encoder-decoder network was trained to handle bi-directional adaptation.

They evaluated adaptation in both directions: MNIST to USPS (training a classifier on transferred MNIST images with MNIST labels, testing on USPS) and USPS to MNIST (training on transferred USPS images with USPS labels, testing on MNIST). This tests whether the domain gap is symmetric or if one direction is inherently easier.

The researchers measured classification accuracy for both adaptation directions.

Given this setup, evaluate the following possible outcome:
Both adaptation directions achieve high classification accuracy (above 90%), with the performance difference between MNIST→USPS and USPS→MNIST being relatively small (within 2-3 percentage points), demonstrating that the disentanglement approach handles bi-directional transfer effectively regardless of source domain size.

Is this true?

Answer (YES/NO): YES